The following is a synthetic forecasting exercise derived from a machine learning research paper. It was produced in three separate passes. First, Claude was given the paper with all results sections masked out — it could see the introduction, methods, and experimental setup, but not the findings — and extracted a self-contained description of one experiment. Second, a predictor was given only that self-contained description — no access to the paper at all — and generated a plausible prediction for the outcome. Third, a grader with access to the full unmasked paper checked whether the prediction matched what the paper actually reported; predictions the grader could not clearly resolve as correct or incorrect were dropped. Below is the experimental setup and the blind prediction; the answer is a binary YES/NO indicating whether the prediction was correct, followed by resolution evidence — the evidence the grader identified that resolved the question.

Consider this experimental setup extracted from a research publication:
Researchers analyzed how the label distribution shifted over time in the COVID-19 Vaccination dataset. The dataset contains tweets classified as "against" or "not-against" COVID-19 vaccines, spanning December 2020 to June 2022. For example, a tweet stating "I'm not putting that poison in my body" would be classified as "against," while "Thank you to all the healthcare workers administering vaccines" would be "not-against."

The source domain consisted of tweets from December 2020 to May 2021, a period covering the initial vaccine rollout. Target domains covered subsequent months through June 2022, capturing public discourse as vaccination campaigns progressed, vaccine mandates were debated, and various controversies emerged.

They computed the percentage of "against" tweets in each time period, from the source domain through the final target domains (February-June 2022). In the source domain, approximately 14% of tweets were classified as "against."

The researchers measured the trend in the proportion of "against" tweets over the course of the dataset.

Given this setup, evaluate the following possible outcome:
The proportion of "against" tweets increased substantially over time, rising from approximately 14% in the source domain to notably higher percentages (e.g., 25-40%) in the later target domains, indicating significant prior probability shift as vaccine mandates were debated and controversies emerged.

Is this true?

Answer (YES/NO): NO